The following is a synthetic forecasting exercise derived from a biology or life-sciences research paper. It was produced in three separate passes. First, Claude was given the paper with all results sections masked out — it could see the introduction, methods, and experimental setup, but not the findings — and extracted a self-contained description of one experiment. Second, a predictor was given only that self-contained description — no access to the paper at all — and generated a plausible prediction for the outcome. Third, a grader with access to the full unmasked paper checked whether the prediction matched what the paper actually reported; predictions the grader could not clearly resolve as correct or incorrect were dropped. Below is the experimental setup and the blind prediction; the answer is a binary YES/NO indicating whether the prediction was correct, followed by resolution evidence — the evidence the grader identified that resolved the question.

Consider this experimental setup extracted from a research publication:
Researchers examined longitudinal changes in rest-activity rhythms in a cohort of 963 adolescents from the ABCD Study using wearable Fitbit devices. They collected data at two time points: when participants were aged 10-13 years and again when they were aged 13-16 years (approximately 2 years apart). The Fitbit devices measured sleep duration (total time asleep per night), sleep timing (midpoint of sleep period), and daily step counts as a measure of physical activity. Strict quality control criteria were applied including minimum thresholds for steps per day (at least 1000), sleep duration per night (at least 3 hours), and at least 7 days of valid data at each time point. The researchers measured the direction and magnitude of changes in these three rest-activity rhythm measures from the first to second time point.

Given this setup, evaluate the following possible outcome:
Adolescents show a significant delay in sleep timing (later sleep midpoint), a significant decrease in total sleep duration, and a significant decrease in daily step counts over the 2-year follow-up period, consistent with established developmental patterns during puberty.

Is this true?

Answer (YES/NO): YES